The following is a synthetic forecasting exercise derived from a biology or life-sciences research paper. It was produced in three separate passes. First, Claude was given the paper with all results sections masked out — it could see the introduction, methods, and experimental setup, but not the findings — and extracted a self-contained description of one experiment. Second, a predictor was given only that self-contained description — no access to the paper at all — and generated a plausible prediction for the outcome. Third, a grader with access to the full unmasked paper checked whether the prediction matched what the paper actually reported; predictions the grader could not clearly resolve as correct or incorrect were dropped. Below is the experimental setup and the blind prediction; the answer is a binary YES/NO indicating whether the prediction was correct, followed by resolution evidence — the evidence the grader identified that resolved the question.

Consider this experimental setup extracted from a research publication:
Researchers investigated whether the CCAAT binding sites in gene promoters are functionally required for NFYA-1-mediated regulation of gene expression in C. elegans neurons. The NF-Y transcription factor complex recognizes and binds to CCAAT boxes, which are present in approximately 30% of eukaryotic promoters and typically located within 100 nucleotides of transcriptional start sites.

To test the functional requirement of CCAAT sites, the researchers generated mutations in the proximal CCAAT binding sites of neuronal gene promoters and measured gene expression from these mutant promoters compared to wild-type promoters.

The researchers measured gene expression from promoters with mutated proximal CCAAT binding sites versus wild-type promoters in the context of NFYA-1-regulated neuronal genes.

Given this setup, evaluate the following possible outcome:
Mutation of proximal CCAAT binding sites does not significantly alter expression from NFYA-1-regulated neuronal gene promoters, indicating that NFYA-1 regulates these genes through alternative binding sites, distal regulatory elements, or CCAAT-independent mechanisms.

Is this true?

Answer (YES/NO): NO